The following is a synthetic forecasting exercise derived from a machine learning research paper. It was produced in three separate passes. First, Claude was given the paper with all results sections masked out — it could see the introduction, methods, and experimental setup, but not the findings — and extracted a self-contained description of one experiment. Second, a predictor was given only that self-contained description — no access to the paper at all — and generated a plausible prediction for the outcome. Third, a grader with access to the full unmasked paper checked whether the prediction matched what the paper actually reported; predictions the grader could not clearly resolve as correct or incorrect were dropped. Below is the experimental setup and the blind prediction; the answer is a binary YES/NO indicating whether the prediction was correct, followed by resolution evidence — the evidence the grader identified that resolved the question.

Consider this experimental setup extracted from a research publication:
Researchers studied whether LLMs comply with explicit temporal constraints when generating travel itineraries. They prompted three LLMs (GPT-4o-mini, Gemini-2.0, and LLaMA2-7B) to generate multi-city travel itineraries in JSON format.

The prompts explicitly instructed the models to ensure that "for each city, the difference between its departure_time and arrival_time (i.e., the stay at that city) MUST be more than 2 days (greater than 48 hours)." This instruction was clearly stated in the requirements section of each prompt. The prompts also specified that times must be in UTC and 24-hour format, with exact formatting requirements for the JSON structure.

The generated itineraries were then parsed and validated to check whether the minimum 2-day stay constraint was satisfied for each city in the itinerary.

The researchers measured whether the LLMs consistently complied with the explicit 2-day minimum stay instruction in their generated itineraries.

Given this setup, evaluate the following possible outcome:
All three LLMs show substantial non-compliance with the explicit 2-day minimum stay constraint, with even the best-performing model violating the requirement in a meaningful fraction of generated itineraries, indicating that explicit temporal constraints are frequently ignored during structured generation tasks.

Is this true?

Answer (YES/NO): NO